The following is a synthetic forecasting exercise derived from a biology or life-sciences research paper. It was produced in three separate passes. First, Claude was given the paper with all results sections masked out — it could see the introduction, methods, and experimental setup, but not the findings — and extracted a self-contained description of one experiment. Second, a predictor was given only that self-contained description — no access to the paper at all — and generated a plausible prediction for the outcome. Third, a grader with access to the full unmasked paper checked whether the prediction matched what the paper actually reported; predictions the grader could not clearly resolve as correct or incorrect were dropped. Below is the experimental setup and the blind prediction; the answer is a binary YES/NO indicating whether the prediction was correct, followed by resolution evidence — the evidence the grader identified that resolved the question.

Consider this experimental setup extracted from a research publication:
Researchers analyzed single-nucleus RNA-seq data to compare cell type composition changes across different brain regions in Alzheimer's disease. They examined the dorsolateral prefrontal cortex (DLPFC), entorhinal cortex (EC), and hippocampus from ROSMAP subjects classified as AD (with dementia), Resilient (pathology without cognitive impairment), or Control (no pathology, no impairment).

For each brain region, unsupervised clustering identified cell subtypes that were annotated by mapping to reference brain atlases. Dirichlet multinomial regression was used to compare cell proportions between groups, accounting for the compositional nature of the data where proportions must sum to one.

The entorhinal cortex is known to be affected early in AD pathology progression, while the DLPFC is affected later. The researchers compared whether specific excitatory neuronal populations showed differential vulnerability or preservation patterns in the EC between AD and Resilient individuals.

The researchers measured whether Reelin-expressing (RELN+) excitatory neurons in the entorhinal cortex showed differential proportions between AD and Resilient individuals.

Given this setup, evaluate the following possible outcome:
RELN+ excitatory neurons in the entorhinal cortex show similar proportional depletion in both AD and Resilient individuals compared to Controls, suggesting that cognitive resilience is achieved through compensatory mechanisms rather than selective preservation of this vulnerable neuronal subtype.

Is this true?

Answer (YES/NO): NO